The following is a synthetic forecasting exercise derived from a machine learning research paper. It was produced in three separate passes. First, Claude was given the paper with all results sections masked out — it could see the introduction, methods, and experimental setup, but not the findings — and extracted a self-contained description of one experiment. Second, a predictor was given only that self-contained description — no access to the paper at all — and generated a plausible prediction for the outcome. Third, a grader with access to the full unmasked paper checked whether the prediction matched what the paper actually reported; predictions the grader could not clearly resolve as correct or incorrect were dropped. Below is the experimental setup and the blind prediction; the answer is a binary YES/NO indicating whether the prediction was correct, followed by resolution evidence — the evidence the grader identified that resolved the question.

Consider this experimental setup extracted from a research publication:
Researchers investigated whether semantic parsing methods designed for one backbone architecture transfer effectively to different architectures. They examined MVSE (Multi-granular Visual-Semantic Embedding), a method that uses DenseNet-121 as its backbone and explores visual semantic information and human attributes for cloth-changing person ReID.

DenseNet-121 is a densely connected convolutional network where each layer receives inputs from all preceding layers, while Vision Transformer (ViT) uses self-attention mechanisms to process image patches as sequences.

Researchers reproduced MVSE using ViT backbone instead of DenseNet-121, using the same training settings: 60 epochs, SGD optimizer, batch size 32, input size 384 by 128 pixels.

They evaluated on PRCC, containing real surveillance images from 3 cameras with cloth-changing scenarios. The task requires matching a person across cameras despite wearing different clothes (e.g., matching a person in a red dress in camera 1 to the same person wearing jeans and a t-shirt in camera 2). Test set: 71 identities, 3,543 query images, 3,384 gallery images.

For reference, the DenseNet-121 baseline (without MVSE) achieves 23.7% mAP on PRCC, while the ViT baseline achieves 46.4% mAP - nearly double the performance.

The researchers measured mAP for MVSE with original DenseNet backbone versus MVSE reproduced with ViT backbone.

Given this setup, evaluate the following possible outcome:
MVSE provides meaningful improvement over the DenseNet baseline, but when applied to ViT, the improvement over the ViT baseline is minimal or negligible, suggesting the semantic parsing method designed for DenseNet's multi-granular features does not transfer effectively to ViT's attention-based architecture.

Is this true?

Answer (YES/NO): NO